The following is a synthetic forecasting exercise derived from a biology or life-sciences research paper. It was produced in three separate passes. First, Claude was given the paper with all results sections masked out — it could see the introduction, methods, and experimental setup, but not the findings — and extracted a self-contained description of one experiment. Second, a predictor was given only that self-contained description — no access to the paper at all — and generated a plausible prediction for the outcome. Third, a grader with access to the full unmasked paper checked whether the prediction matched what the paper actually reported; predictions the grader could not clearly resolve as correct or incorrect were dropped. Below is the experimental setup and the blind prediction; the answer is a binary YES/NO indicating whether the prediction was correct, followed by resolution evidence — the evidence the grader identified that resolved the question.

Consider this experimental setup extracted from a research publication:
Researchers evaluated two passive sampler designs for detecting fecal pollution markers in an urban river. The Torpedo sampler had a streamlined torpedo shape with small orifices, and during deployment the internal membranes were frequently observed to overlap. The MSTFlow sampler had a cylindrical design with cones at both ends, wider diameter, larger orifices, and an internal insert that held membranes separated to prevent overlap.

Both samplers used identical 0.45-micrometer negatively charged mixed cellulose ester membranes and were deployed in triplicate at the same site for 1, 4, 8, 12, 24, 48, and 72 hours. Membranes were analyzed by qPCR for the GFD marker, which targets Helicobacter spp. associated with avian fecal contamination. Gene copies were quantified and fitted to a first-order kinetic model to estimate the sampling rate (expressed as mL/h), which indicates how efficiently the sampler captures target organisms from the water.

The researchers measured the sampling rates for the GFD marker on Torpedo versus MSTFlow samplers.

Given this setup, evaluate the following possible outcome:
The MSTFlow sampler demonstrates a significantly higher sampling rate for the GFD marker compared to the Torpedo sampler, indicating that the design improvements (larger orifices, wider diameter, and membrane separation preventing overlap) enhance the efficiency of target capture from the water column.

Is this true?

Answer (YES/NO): NO